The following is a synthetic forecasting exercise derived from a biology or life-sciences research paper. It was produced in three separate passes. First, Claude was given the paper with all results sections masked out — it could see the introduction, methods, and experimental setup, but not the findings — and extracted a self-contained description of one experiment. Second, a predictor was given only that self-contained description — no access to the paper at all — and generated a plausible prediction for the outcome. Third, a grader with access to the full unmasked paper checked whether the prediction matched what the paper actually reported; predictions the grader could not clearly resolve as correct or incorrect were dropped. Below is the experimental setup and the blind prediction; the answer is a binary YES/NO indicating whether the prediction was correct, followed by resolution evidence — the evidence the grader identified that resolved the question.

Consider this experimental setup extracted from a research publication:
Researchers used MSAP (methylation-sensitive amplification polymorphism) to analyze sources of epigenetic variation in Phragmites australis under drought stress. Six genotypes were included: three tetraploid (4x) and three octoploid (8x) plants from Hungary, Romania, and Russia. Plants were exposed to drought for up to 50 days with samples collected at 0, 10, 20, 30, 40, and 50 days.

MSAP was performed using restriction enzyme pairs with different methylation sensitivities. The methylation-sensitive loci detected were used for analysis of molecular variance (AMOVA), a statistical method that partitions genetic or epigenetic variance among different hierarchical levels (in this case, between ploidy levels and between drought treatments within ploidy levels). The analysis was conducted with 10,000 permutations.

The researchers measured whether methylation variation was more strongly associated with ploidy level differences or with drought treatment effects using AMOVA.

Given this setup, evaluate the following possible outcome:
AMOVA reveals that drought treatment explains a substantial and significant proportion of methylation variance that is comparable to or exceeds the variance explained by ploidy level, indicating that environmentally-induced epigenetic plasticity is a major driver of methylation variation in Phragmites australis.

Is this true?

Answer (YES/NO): NO